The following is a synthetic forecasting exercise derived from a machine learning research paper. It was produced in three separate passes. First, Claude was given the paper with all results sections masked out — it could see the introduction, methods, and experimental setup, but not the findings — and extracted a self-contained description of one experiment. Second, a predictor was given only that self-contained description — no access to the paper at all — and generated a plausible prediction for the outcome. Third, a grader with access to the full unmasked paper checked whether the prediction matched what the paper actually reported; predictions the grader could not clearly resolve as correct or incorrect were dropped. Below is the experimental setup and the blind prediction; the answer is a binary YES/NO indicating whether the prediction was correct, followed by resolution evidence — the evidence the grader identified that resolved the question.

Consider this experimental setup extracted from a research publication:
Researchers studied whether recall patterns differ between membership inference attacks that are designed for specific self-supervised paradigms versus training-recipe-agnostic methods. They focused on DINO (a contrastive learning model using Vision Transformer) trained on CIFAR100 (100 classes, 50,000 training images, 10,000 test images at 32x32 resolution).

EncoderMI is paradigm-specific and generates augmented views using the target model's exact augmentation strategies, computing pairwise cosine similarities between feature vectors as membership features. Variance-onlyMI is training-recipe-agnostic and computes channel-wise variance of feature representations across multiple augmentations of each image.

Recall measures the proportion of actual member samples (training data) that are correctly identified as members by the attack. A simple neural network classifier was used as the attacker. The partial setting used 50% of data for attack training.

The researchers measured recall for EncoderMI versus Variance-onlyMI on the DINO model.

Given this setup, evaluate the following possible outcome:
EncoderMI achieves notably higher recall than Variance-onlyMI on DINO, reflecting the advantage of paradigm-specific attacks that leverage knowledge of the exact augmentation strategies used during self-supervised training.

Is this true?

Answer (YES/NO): NO